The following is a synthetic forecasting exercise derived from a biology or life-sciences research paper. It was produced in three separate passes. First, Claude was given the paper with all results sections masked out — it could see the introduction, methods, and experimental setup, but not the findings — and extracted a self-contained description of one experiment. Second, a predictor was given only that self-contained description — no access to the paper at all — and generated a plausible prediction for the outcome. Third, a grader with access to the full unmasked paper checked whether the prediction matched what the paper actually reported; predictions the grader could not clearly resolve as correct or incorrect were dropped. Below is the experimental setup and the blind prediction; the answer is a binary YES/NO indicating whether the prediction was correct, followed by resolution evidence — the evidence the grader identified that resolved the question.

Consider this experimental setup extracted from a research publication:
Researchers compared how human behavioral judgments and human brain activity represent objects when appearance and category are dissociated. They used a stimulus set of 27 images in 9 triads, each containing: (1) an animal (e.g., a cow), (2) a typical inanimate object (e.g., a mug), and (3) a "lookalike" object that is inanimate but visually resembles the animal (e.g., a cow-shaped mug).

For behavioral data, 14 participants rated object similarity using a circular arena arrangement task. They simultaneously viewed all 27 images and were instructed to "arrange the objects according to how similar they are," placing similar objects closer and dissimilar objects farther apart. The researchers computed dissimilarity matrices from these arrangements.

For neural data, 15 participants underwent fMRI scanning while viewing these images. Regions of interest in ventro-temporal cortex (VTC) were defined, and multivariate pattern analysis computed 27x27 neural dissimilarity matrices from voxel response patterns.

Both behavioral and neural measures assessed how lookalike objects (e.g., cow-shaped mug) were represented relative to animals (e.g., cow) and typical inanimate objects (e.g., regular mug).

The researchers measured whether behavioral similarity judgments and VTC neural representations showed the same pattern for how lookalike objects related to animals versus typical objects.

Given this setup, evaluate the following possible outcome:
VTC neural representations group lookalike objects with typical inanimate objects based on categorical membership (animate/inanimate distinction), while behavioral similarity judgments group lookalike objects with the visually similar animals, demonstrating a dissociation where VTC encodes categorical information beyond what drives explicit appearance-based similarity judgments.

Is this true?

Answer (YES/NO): NO